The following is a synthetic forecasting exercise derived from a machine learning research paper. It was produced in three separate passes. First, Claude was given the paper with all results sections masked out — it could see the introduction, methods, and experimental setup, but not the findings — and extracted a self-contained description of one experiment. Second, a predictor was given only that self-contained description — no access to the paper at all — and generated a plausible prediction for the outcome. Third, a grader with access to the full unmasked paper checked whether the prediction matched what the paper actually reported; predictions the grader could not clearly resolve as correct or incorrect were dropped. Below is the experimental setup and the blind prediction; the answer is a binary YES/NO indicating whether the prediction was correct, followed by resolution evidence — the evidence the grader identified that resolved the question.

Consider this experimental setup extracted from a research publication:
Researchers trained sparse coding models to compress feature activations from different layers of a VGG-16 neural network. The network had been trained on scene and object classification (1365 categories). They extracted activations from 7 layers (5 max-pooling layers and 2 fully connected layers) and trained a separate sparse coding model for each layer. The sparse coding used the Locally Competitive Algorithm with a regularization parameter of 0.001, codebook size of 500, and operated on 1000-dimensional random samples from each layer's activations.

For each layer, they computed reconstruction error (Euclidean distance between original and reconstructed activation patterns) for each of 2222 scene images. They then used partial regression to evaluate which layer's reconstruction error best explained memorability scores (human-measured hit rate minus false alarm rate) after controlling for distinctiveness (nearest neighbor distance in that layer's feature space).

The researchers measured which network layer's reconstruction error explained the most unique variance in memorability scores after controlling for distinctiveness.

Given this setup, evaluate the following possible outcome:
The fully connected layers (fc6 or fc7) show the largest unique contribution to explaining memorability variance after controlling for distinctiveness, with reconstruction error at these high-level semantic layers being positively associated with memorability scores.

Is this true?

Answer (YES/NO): YES